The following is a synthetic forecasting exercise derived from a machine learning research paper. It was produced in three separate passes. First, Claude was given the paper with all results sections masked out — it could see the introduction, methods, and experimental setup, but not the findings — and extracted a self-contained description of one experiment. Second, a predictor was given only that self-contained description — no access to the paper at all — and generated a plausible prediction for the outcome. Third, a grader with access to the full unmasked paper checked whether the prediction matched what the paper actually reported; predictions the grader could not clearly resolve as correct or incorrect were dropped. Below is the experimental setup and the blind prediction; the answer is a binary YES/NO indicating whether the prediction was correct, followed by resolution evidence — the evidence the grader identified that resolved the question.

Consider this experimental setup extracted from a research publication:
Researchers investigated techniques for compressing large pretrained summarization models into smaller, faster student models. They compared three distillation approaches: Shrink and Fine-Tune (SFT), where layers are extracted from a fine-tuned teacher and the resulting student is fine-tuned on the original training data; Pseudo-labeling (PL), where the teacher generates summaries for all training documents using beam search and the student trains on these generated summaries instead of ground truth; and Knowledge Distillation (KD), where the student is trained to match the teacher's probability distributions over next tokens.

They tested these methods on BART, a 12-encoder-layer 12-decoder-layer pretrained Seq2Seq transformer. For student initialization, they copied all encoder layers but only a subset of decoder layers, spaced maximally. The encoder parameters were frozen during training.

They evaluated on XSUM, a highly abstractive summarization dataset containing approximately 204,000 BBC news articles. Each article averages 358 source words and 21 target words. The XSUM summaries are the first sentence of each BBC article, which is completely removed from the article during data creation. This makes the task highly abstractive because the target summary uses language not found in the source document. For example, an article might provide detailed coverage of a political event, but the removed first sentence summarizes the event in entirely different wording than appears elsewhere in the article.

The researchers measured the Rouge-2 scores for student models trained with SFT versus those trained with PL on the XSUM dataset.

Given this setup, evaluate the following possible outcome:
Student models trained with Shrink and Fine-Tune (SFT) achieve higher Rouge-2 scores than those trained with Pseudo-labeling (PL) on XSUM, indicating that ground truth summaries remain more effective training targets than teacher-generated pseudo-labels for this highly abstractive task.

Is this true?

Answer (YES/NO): NO